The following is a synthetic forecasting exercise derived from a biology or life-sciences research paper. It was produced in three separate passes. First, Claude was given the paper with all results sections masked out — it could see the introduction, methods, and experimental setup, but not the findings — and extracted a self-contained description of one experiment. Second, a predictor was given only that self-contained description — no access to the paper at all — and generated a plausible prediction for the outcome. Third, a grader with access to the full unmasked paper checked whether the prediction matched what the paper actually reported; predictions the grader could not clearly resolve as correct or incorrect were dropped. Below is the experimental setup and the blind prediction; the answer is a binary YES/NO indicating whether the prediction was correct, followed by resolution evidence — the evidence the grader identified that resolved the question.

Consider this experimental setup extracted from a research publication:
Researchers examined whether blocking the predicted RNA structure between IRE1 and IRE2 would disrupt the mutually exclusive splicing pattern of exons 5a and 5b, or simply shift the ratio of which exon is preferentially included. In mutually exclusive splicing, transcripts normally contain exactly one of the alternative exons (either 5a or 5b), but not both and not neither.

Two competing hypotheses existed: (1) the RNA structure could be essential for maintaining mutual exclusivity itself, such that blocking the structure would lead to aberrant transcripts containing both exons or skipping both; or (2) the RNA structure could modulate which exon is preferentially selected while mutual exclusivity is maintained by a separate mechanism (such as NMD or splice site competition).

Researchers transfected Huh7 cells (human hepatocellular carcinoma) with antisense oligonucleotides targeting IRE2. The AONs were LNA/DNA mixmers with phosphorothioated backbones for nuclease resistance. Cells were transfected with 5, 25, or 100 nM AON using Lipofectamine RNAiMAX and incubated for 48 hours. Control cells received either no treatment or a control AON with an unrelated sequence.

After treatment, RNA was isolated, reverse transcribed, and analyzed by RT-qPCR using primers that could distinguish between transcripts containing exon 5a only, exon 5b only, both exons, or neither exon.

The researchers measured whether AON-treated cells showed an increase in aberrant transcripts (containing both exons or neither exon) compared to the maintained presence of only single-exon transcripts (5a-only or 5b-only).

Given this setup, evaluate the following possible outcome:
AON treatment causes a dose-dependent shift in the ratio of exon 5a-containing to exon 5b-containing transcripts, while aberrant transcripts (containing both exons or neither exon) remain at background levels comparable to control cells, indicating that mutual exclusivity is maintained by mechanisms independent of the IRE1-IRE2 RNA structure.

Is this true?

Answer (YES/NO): YES